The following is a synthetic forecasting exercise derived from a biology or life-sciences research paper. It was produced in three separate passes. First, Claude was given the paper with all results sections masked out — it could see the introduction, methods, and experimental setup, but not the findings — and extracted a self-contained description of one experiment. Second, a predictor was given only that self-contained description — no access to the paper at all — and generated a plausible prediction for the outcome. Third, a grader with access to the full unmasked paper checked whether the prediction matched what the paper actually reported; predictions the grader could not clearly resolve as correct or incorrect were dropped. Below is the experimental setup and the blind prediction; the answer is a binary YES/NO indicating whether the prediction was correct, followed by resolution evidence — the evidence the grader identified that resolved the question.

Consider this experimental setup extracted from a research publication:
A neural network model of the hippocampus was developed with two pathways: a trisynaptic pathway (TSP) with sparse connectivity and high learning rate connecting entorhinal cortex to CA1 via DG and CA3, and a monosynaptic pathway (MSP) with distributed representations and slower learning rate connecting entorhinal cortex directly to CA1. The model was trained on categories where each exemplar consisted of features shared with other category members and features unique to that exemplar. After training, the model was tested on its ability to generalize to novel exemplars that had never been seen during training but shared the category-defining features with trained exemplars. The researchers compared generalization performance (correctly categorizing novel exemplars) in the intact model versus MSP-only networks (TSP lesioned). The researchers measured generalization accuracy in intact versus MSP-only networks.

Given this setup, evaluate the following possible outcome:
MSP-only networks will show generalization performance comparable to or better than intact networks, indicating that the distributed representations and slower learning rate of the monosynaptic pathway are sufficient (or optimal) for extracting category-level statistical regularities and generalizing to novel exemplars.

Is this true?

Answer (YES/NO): YES